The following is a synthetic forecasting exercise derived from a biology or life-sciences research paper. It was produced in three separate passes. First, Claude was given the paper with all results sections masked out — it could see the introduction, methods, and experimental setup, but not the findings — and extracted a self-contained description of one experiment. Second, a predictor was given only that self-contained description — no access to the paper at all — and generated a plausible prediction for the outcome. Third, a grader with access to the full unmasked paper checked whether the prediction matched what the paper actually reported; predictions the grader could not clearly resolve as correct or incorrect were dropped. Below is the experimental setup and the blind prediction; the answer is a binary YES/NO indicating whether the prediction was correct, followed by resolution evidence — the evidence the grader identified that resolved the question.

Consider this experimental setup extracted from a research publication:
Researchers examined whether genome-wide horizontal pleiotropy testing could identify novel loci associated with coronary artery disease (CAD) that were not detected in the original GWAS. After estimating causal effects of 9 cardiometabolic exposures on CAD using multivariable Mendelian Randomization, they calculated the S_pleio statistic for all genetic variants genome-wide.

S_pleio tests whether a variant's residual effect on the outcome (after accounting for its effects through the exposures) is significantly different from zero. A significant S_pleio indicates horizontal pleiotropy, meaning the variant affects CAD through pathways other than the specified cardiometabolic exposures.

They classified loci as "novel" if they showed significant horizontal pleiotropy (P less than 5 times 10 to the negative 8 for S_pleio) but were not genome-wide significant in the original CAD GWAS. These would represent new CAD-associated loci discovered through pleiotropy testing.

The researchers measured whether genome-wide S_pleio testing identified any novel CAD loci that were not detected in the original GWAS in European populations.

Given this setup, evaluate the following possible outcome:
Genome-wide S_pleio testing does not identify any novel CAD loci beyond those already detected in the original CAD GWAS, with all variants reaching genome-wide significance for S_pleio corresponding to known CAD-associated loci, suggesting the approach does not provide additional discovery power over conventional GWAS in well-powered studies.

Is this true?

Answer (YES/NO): NO